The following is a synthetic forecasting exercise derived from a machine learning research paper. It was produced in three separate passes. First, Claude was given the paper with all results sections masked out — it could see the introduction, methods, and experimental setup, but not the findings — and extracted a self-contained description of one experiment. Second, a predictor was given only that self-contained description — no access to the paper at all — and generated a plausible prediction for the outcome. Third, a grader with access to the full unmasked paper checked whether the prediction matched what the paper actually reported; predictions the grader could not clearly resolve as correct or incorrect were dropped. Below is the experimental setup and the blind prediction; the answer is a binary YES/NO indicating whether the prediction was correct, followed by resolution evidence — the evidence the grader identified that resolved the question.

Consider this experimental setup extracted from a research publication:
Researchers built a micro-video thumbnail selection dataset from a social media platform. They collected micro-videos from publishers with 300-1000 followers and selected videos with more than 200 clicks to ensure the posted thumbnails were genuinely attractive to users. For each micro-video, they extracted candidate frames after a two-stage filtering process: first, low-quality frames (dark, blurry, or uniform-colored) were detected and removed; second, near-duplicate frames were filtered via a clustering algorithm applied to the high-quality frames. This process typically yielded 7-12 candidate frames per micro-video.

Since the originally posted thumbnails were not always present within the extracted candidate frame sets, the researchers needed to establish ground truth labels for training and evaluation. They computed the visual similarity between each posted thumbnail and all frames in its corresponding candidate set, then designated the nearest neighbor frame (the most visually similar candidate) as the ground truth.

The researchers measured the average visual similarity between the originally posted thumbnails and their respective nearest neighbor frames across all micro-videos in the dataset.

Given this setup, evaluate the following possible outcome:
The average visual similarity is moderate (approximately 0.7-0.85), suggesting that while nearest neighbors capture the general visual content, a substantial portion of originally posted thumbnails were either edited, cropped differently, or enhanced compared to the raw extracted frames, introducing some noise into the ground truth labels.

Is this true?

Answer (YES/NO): NO